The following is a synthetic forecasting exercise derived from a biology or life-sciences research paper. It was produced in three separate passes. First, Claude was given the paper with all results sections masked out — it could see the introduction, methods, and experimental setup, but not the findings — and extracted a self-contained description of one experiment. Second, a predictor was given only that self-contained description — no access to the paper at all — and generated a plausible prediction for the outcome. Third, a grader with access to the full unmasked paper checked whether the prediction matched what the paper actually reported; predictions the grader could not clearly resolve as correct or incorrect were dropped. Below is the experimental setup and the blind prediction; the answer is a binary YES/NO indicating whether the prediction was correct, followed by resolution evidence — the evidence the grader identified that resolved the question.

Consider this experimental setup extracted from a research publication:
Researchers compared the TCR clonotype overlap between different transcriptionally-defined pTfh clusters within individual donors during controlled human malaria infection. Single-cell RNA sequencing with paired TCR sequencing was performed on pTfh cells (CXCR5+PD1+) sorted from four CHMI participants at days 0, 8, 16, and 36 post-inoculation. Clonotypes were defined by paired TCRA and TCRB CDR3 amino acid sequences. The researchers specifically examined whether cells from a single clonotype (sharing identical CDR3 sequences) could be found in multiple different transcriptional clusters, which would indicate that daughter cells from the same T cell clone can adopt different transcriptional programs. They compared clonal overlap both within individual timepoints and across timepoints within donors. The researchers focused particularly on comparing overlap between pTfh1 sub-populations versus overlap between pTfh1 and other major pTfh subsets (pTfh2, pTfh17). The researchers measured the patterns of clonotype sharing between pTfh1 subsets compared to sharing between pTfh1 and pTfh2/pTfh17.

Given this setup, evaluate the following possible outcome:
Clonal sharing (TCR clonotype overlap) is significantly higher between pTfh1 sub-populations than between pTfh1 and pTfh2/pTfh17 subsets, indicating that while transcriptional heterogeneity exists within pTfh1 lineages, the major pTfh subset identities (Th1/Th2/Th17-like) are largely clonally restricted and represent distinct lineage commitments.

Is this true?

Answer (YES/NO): NO